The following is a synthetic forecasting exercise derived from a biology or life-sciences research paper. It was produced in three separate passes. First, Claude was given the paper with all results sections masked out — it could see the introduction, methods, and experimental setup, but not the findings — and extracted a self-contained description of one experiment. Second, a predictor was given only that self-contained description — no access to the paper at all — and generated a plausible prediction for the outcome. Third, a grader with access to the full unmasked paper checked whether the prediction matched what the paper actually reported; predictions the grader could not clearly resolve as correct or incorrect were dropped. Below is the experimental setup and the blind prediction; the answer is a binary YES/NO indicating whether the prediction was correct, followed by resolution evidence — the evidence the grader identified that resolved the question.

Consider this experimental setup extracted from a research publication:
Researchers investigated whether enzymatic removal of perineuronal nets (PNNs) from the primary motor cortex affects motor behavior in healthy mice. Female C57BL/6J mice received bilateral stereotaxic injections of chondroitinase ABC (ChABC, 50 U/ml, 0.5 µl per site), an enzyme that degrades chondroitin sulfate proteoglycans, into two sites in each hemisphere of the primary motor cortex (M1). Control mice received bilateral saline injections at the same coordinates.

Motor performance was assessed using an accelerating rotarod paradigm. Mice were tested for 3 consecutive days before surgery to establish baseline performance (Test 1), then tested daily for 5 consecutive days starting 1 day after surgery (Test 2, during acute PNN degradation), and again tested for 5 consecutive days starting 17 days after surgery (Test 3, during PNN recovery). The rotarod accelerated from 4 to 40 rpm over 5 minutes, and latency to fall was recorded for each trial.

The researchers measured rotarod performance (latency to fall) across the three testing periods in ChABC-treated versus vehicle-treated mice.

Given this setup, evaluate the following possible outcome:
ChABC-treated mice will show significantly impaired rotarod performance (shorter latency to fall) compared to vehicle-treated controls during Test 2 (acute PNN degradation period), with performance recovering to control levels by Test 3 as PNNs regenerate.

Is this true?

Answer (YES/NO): YES